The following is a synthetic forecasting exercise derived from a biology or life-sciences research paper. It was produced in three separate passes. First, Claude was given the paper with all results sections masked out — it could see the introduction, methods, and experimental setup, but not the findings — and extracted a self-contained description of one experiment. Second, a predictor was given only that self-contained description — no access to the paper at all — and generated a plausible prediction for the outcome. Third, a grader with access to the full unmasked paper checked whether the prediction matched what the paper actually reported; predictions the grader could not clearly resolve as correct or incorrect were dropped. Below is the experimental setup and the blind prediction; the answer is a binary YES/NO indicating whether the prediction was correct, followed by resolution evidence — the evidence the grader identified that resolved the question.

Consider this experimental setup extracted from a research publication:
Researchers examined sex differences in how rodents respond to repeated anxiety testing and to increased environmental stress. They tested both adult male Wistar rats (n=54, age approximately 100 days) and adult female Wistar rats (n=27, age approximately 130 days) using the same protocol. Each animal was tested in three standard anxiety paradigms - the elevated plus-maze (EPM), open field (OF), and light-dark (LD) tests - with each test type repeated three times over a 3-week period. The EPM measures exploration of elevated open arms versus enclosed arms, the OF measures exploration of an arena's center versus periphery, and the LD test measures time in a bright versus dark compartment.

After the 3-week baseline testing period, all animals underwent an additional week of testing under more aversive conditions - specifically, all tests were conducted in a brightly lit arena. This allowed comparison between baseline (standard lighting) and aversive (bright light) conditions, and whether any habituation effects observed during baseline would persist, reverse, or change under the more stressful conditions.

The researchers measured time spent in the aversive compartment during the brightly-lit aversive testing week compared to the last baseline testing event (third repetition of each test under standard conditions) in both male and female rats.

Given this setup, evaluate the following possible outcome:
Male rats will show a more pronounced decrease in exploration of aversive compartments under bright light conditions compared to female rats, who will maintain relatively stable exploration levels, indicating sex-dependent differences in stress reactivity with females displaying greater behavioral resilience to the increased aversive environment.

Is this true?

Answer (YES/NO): NO